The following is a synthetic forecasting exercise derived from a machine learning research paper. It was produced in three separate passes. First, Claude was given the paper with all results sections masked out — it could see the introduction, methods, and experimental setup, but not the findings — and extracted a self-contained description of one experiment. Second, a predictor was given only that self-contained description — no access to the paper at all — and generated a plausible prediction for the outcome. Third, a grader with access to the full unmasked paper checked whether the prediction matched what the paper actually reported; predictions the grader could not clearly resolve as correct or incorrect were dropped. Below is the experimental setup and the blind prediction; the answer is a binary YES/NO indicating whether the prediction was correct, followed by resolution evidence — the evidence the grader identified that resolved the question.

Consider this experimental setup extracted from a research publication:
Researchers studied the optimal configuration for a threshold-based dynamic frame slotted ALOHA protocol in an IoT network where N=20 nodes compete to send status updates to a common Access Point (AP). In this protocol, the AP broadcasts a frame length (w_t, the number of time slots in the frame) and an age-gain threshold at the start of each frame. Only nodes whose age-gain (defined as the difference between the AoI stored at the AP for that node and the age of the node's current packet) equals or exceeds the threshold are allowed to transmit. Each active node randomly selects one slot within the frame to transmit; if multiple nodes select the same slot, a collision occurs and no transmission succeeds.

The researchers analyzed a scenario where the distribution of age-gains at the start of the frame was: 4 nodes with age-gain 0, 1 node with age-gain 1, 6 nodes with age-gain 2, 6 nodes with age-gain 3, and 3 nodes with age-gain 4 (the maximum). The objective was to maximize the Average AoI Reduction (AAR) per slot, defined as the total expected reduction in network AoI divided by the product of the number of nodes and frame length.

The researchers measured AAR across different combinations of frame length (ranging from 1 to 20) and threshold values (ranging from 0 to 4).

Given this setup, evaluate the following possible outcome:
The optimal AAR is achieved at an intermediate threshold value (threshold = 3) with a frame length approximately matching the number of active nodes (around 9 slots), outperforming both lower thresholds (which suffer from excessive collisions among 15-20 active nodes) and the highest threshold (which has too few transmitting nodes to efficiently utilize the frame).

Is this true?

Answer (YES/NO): NO